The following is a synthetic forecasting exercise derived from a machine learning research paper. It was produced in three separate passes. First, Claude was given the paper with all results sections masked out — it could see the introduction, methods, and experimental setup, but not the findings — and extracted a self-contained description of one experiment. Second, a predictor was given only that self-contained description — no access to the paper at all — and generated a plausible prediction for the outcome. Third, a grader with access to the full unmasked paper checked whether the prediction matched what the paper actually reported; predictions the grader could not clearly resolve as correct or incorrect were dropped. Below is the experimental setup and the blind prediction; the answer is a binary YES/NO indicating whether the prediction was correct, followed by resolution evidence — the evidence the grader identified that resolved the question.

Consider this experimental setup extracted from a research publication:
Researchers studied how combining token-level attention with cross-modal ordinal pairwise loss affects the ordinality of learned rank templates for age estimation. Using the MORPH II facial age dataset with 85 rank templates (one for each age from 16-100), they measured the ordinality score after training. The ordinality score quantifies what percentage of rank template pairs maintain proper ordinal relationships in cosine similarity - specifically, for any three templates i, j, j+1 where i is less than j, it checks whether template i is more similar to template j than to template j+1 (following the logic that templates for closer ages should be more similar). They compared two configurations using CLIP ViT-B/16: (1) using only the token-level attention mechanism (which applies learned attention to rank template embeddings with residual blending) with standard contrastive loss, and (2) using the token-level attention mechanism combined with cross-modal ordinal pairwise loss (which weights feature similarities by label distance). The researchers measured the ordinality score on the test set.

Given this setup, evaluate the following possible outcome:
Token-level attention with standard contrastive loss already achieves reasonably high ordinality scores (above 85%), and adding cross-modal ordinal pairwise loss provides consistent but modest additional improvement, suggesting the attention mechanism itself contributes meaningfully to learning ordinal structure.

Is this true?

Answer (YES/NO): NO